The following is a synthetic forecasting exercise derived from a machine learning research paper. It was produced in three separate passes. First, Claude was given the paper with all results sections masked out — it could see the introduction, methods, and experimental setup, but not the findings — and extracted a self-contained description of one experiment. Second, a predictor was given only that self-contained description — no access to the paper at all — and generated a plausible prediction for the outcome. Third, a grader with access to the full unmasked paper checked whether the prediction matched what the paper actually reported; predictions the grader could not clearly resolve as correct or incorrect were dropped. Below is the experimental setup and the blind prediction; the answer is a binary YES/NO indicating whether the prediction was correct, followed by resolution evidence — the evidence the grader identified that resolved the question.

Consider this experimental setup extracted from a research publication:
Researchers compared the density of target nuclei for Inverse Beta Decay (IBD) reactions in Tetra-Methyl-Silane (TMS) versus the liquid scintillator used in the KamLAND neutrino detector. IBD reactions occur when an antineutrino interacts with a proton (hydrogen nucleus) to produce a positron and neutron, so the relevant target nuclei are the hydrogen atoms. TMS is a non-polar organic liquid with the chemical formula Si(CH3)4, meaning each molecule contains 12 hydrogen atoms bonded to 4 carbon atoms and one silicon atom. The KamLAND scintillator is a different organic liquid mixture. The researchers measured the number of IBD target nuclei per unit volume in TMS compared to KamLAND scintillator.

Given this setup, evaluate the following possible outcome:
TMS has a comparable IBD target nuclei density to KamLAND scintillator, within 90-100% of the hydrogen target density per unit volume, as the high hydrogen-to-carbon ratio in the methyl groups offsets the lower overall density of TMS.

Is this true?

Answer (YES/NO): NO